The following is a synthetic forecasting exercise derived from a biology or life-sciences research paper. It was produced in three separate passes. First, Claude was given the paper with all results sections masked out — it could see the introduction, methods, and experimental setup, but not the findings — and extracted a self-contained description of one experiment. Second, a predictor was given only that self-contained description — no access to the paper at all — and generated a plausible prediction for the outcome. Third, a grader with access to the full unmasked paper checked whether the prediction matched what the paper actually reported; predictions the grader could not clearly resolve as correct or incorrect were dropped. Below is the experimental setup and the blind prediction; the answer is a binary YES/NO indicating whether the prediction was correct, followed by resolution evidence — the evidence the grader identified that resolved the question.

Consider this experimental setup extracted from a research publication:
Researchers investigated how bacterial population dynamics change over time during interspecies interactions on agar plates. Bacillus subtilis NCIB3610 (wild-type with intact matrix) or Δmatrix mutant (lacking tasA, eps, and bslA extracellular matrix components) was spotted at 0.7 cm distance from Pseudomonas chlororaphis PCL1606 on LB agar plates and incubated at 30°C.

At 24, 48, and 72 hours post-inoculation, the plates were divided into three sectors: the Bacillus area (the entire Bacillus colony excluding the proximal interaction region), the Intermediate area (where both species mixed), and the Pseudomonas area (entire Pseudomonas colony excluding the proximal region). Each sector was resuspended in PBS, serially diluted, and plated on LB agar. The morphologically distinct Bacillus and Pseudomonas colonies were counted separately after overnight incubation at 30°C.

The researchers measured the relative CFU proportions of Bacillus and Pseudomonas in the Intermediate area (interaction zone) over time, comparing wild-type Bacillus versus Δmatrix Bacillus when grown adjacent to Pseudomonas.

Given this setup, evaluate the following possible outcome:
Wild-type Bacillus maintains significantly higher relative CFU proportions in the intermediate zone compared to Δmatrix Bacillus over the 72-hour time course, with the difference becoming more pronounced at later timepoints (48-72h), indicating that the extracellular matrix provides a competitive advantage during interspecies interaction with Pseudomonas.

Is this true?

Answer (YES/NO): NO